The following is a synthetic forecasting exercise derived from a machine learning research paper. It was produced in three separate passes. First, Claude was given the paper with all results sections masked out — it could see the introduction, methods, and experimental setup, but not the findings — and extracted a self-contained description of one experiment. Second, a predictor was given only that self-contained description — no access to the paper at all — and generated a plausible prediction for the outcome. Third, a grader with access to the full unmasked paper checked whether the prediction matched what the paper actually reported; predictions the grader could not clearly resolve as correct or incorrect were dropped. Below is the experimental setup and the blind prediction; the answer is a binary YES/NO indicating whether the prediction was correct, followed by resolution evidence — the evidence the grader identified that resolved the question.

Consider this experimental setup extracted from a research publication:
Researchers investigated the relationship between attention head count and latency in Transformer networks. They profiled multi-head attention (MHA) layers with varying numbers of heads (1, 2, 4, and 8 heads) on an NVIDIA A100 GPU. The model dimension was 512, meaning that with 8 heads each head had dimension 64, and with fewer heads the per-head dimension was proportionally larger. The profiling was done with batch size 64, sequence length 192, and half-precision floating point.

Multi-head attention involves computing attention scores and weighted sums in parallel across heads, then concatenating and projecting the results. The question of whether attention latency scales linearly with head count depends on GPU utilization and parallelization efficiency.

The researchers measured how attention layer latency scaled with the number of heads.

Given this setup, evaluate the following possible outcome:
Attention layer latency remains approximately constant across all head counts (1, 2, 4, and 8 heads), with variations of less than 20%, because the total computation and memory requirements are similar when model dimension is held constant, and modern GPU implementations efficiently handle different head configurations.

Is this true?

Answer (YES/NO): NO